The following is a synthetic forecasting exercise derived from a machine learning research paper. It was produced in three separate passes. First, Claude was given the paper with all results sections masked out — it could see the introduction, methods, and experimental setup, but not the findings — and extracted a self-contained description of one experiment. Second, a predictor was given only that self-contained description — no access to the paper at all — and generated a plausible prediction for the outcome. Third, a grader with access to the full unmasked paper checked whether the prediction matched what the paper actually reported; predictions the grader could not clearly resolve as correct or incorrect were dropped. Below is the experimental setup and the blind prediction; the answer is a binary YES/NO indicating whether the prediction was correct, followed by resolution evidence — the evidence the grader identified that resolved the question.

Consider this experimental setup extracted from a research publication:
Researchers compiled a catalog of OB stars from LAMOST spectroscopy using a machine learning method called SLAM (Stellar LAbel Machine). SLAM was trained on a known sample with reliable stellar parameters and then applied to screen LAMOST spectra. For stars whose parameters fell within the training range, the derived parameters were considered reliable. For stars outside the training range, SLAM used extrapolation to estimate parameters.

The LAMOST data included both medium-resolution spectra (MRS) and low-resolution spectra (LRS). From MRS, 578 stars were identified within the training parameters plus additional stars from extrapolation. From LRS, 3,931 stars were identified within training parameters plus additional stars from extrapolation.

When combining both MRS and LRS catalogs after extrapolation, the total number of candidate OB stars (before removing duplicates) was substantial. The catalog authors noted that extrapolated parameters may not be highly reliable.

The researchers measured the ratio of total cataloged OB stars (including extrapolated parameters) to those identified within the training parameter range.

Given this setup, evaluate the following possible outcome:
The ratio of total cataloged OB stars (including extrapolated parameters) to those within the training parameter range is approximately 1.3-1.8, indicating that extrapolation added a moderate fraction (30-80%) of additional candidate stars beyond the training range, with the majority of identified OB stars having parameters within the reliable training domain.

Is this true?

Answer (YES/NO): NO